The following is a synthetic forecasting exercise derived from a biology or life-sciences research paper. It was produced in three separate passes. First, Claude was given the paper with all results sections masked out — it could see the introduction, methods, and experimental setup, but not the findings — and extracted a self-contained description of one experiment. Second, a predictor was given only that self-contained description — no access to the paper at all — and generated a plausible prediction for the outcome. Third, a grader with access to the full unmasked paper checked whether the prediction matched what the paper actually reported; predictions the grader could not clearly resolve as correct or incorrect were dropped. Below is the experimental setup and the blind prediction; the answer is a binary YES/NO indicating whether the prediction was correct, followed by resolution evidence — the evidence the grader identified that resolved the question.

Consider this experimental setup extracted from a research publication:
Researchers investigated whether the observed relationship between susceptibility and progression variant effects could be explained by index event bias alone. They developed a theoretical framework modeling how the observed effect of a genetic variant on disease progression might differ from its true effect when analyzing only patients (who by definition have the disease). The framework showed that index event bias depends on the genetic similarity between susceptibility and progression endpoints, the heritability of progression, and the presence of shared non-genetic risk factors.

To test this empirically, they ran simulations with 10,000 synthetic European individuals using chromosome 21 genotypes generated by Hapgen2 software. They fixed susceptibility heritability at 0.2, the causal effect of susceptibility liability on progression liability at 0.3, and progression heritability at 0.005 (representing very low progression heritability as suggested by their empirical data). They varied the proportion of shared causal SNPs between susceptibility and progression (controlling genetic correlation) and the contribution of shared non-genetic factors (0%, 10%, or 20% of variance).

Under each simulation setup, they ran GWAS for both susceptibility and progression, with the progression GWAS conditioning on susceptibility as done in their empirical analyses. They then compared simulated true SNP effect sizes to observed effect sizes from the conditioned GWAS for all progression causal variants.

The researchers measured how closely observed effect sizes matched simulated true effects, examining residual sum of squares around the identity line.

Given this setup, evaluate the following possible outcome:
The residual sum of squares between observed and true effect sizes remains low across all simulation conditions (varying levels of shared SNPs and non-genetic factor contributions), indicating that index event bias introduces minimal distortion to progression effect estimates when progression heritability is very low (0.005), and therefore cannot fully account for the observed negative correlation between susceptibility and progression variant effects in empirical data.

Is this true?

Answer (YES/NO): NO